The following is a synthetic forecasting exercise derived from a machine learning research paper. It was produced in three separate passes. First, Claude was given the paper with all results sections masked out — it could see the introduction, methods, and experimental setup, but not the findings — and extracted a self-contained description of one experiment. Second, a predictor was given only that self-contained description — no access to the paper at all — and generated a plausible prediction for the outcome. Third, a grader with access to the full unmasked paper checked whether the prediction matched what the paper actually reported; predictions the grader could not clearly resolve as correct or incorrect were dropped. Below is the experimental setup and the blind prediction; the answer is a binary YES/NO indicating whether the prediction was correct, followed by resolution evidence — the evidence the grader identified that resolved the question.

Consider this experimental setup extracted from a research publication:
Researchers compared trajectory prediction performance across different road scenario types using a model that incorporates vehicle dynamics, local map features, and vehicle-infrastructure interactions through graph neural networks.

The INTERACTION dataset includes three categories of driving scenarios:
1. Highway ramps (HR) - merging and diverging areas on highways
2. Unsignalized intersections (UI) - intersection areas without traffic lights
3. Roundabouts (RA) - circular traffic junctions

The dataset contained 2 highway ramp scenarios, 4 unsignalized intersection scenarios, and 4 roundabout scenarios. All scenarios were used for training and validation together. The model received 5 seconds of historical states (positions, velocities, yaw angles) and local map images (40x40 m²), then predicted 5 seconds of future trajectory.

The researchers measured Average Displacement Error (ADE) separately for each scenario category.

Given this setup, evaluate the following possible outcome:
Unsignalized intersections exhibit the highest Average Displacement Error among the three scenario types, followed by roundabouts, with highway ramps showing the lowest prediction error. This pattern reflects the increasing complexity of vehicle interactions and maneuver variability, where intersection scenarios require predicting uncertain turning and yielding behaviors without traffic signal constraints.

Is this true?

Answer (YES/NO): NO